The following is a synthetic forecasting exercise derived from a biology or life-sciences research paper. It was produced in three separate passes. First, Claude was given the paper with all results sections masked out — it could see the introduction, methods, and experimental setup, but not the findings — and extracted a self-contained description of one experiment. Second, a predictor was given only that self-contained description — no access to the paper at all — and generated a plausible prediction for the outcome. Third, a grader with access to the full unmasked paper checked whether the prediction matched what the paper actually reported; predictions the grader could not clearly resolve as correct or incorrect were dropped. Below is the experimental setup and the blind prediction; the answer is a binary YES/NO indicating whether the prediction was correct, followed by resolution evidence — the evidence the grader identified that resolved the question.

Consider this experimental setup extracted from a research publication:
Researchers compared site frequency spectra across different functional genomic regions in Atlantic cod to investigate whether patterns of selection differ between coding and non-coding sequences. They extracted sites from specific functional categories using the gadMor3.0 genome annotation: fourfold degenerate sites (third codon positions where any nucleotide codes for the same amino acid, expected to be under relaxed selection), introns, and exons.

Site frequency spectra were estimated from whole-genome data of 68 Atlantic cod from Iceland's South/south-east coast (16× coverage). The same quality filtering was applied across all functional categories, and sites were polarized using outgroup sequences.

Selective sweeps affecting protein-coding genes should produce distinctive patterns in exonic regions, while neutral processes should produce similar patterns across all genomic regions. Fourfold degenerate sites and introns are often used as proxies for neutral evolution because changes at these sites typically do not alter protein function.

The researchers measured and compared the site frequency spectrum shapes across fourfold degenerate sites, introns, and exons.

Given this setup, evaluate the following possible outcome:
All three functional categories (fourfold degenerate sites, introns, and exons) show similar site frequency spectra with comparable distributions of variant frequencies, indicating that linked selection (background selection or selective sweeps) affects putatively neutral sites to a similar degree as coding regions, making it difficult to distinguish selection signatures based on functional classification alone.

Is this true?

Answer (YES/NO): NO